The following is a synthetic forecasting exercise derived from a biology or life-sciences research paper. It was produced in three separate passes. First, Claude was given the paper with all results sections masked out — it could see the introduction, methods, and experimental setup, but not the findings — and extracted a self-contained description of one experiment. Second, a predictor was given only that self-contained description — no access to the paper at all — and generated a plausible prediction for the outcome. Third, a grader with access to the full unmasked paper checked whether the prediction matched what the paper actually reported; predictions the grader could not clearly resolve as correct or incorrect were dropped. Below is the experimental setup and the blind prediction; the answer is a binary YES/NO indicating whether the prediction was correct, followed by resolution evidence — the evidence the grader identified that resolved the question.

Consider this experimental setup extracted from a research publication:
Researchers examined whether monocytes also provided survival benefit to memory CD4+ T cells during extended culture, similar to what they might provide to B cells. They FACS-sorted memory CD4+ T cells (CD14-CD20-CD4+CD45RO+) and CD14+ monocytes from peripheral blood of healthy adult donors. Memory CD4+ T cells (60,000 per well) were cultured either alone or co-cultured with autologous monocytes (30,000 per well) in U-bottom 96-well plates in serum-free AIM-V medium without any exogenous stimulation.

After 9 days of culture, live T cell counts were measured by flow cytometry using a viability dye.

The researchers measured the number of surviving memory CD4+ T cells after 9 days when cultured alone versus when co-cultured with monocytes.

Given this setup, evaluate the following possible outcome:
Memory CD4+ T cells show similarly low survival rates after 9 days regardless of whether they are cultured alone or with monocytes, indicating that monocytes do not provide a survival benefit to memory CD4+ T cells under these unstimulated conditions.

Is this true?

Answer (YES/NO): NO